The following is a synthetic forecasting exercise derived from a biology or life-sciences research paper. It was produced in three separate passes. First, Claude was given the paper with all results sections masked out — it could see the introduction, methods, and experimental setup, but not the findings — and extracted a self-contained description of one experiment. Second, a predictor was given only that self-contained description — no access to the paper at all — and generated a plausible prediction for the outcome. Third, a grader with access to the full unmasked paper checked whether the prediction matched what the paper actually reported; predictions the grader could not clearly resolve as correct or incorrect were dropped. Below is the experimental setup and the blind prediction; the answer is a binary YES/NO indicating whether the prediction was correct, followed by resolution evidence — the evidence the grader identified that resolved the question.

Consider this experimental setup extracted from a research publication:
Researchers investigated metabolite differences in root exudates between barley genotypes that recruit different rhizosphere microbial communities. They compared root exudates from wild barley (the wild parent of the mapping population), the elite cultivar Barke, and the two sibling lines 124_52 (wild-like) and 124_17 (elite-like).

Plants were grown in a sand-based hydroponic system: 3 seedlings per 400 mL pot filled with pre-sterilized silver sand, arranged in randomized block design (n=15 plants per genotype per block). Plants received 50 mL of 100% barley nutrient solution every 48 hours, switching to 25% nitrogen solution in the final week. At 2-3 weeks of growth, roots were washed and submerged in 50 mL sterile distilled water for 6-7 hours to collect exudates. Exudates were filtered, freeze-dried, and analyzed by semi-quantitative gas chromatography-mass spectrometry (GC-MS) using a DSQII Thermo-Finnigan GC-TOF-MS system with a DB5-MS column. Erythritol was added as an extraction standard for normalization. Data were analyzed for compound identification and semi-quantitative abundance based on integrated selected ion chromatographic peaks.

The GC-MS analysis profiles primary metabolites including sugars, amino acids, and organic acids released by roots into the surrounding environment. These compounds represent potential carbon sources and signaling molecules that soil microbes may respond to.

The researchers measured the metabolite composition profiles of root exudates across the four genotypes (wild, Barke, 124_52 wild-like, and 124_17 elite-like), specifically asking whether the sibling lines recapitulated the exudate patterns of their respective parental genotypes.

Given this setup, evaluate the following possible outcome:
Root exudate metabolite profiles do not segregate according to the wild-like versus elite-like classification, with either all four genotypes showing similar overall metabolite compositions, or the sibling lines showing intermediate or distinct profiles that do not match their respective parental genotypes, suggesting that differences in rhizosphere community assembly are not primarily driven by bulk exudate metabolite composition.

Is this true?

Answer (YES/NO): YES